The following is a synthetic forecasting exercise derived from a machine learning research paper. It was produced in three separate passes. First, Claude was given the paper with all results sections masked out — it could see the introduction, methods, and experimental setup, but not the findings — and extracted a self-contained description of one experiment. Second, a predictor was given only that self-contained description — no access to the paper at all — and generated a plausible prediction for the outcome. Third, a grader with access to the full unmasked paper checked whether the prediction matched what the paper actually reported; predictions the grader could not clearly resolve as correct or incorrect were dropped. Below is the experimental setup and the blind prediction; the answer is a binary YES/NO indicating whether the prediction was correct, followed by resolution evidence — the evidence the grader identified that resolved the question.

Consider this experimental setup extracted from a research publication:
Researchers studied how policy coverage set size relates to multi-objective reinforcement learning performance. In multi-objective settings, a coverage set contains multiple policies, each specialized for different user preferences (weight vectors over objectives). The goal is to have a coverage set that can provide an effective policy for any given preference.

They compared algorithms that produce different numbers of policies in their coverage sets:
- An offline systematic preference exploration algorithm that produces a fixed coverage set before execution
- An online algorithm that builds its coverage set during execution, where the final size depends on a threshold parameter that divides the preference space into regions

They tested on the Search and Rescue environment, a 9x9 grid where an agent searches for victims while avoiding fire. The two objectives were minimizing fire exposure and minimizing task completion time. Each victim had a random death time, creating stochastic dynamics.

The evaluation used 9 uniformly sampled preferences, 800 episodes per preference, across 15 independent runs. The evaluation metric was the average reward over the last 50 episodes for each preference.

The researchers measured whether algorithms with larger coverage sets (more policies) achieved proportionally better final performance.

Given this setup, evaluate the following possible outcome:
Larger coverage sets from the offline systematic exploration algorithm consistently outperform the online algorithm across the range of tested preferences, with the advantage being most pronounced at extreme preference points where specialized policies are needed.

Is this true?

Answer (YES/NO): NO